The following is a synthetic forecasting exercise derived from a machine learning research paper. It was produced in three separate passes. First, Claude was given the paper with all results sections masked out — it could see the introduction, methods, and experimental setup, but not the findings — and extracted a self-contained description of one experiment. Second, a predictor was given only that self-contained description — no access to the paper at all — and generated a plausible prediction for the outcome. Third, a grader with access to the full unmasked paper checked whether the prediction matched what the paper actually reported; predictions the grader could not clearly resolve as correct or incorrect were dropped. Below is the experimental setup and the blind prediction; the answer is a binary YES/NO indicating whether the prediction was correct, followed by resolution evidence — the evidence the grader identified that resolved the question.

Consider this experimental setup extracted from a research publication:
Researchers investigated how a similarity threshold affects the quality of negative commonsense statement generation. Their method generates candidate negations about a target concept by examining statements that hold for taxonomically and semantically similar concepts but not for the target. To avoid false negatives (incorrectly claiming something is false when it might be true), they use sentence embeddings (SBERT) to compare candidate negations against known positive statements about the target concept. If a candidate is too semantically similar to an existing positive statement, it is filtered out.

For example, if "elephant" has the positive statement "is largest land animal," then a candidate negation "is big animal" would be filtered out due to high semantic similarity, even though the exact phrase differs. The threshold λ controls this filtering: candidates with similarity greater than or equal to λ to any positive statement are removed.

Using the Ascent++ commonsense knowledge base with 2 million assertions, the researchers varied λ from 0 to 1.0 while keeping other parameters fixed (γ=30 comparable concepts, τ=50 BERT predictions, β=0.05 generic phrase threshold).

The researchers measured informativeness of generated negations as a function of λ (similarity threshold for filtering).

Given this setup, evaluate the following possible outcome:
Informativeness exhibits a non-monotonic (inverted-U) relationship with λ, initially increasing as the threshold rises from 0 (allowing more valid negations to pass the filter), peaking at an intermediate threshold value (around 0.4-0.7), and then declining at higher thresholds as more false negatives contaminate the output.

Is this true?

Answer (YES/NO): YES